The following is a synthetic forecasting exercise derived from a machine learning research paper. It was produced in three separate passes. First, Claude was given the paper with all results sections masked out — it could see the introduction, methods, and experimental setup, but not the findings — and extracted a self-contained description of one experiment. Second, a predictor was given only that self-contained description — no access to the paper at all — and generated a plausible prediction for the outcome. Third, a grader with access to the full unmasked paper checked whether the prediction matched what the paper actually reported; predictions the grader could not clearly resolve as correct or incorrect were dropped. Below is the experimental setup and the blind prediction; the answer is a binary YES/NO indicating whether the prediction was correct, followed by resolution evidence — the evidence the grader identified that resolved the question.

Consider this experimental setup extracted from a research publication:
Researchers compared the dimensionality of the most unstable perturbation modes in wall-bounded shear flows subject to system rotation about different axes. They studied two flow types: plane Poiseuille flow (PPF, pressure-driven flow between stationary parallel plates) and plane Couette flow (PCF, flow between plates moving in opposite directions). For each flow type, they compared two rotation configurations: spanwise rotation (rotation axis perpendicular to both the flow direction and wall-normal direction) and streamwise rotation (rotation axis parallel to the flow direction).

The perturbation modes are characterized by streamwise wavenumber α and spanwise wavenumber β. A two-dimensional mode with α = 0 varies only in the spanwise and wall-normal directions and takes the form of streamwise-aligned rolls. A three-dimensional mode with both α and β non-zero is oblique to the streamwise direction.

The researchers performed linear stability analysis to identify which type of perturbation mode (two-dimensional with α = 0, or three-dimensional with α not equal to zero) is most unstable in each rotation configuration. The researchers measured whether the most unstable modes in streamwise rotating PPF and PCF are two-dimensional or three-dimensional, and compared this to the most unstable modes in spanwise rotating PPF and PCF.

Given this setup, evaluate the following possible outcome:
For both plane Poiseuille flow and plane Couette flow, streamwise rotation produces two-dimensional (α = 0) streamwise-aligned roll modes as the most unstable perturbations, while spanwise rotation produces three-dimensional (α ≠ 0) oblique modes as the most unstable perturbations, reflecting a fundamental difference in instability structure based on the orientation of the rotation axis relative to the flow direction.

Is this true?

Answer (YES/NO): NO